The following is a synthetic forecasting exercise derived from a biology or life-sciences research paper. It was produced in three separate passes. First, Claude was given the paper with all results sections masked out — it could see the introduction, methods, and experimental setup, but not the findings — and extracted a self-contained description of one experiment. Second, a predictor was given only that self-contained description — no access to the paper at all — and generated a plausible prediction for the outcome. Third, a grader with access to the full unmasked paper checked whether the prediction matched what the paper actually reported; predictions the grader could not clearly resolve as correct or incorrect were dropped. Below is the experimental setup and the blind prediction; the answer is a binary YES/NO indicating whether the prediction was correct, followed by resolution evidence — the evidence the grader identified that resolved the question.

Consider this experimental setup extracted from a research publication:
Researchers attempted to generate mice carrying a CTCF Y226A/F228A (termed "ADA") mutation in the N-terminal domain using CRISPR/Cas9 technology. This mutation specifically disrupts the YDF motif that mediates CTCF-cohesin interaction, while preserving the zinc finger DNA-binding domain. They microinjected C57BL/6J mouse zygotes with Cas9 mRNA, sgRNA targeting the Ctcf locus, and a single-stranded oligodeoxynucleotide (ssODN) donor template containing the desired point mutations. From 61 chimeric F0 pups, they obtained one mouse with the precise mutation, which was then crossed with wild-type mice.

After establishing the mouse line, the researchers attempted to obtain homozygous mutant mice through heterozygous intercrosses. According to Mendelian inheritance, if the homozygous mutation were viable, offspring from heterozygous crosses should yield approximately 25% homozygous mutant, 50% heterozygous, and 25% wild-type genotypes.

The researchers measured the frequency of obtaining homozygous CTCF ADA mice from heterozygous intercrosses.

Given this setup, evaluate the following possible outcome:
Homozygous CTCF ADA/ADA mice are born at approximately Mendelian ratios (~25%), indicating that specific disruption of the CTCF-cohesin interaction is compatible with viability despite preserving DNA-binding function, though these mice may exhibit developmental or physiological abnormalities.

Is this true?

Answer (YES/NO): NO